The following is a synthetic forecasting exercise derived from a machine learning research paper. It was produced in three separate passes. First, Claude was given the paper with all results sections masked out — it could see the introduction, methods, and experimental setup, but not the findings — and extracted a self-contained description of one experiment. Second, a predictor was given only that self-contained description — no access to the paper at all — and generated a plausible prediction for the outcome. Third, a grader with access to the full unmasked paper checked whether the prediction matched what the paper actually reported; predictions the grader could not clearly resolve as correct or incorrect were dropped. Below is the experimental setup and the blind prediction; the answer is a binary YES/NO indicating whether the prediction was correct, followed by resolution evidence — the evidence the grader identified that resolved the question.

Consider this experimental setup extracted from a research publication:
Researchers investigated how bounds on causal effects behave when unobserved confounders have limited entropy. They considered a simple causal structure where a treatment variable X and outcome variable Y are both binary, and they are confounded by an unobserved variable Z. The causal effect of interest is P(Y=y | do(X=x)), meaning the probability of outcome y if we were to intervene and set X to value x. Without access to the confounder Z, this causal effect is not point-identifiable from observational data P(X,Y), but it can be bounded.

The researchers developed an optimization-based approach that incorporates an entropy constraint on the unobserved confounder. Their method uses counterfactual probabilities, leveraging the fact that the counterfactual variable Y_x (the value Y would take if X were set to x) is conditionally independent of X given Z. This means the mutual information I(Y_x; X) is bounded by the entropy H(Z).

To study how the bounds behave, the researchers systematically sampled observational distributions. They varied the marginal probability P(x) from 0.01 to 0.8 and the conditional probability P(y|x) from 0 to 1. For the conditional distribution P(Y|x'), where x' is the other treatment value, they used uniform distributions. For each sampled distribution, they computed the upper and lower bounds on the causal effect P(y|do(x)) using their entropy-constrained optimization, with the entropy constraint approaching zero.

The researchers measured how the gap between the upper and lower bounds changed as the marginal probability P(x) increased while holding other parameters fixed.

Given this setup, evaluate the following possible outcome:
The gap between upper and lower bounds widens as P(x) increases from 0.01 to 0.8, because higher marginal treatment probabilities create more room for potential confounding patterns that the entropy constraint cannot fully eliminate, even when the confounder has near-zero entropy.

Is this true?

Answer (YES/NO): NO